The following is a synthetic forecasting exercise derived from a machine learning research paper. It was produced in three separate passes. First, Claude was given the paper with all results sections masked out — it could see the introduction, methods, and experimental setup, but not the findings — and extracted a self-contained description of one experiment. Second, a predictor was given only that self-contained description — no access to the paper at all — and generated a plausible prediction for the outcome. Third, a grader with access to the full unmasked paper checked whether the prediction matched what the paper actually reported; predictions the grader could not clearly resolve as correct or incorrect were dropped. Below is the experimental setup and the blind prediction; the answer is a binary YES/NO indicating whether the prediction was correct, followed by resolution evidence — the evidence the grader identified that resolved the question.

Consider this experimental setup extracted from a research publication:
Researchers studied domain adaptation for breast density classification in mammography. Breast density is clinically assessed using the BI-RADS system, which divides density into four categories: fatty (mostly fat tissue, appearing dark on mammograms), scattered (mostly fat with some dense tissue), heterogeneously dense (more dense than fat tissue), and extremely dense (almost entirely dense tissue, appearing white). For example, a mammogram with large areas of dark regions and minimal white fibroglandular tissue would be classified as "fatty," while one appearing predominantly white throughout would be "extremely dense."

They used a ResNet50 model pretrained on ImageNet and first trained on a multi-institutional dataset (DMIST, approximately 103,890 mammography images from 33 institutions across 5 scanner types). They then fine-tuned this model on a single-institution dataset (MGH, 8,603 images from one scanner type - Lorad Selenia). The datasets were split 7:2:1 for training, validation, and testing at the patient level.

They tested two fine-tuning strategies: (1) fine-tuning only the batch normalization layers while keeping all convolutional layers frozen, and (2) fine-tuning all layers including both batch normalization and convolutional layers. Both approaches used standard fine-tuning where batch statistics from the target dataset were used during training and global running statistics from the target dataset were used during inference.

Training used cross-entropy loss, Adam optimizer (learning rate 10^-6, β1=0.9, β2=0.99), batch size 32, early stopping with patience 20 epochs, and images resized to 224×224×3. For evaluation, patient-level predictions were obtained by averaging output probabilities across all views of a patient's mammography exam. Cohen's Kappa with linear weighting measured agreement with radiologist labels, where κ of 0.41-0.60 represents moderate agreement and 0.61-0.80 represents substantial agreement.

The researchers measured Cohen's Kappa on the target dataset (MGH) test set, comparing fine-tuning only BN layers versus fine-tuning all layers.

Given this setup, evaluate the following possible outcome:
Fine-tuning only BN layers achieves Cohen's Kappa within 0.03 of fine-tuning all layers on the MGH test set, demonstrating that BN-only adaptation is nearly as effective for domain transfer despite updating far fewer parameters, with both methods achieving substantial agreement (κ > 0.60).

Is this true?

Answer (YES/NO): NO